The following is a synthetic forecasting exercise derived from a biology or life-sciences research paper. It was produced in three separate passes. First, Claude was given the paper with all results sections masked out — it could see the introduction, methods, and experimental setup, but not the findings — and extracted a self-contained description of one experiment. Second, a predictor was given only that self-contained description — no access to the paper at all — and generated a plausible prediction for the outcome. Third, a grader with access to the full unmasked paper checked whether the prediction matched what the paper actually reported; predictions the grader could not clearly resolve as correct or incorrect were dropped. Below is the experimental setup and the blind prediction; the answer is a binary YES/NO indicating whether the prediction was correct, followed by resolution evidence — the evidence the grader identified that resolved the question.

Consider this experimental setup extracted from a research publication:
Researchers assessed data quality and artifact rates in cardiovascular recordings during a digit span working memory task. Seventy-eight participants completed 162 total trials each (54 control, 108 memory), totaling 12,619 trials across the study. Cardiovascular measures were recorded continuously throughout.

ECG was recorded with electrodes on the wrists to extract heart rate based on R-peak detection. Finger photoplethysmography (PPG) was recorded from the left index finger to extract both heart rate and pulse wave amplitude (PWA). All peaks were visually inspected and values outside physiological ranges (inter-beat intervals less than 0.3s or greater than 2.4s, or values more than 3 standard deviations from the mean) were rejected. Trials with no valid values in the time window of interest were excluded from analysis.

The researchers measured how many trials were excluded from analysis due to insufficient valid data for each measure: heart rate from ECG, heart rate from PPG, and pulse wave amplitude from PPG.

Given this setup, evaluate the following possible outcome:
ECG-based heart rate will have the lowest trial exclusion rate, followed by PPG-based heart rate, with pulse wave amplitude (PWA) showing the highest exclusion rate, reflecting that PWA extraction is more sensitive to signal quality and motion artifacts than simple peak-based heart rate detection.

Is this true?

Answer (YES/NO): YES